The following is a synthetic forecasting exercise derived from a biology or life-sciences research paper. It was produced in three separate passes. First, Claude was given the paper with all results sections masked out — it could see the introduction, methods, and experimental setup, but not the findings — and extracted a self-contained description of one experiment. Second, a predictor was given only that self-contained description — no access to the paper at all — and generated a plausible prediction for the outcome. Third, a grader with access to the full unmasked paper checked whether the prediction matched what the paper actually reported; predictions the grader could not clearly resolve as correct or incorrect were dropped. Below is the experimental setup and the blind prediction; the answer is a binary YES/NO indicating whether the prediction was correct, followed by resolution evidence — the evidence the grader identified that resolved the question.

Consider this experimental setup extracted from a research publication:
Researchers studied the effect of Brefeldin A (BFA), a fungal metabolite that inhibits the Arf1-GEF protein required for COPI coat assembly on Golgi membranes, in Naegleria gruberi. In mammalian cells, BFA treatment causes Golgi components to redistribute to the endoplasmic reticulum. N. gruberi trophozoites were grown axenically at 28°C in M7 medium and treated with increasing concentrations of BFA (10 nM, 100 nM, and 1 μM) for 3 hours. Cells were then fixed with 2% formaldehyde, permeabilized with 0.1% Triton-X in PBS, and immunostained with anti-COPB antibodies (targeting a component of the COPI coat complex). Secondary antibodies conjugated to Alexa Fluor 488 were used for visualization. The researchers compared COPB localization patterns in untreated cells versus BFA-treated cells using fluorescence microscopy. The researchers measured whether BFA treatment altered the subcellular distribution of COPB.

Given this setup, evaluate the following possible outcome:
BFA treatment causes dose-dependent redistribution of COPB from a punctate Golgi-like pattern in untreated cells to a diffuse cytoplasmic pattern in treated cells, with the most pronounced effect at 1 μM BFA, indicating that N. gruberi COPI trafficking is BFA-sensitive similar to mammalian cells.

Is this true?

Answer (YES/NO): YES